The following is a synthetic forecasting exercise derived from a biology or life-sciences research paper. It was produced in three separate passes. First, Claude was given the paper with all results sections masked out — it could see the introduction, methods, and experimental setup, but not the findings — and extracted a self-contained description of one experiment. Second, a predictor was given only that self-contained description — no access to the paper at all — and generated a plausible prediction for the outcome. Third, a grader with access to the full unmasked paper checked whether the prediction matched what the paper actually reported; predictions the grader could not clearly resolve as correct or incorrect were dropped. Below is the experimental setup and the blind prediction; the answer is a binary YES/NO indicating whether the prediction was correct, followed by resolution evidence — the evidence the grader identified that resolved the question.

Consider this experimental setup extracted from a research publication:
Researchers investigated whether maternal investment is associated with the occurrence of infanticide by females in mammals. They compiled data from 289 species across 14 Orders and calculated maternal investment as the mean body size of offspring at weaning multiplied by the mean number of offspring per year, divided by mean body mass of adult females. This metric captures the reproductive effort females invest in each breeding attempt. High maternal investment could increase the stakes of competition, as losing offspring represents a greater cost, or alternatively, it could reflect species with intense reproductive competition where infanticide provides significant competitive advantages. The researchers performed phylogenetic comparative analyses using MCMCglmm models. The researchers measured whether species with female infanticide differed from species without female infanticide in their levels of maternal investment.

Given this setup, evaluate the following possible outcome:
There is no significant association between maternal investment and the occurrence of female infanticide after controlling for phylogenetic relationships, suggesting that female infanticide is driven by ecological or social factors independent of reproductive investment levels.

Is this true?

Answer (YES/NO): NO